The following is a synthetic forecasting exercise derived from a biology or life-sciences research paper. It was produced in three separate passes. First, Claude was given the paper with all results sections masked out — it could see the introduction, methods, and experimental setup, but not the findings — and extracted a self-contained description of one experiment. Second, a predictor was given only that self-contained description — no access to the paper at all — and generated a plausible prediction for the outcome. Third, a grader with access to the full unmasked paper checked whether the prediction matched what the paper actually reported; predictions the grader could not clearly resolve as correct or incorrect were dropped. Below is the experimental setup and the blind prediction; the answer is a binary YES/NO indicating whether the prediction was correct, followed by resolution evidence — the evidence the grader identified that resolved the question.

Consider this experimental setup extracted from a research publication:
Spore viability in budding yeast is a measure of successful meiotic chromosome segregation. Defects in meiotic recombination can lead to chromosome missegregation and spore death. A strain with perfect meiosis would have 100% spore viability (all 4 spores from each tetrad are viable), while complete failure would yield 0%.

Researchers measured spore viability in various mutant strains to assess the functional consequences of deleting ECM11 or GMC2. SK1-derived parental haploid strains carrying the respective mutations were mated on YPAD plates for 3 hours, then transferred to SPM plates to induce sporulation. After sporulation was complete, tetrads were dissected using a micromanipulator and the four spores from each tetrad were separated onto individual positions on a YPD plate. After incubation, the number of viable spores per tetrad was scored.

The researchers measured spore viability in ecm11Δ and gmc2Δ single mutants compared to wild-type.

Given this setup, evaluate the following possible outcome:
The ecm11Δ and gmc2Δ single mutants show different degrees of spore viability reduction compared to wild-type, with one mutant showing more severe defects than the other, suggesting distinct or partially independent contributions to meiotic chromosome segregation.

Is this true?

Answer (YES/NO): NO